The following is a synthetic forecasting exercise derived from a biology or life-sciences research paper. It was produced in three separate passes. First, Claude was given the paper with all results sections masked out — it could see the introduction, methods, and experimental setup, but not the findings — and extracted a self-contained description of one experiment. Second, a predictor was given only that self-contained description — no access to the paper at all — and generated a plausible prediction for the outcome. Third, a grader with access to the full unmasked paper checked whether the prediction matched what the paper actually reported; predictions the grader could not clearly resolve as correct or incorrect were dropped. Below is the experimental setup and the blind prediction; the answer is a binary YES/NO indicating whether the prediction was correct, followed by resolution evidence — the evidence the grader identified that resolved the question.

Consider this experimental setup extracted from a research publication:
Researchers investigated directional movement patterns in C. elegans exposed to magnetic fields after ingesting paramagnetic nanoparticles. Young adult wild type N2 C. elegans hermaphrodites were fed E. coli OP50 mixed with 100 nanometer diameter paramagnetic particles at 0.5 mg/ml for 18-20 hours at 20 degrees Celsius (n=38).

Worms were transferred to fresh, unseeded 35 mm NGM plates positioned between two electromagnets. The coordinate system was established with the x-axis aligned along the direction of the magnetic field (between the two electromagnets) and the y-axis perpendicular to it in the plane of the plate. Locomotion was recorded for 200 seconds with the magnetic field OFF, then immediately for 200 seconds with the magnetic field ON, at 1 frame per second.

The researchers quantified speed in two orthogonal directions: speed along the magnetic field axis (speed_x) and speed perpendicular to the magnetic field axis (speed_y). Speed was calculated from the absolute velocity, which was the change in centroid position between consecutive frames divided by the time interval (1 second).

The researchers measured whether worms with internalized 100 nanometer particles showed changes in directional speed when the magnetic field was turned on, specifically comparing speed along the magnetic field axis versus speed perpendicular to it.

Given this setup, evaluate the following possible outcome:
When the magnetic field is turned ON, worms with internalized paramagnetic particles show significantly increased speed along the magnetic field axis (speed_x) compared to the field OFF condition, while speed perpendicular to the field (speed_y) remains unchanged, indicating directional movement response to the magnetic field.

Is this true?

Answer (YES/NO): NO